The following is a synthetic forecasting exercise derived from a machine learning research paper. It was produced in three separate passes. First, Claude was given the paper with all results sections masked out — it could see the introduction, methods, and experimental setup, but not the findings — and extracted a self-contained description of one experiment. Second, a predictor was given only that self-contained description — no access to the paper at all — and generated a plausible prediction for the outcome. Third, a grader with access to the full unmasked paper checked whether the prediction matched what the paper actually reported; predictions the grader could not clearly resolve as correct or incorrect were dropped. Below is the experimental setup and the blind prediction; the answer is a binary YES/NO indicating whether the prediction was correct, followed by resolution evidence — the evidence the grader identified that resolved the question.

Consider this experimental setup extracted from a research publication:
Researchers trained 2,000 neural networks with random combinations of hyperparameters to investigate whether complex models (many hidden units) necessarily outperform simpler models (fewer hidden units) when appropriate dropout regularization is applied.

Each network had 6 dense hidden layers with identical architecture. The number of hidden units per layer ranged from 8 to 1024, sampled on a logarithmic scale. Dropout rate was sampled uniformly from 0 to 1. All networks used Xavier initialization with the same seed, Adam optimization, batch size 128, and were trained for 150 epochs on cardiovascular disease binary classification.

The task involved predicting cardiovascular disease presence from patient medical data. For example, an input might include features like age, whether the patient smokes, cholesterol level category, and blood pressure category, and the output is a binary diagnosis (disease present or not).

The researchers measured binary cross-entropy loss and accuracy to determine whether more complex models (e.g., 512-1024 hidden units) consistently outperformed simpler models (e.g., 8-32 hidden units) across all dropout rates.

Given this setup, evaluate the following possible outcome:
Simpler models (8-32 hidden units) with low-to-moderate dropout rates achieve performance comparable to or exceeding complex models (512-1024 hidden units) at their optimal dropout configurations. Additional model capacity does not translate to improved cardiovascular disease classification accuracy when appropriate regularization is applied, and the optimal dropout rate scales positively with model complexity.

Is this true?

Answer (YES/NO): NO